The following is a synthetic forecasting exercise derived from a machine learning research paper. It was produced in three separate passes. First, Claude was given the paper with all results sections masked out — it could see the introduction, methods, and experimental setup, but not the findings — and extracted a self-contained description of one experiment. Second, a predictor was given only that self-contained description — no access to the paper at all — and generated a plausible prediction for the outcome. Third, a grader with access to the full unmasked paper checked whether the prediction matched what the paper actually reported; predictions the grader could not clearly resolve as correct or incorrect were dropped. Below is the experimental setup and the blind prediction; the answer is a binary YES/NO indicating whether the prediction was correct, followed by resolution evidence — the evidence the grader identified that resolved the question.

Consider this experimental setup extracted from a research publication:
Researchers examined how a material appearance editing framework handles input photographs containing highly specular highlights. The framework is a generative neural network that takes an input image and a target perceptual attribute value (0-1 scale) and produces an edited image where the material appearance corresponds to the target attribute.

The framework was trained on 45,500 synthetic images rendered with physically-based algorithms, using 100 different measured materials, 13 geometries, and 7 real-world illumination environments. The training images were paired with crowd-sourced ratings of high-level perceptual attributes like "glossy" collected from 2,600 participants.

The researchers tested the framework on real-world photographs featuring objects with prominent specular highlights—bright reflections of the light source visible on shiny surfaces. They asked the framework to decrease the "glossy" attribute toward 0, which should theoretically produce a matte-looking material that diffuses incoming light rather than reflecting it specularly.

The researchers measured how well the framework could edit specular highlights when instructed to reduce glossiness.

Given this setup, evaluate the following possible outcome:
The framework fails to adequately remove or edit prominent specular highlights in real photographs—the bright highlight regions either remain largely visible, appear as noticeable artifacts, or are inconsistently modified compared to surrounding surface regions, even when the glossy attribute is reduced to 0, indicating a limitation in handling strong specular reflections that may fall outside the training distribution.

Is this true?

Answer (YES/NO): YES